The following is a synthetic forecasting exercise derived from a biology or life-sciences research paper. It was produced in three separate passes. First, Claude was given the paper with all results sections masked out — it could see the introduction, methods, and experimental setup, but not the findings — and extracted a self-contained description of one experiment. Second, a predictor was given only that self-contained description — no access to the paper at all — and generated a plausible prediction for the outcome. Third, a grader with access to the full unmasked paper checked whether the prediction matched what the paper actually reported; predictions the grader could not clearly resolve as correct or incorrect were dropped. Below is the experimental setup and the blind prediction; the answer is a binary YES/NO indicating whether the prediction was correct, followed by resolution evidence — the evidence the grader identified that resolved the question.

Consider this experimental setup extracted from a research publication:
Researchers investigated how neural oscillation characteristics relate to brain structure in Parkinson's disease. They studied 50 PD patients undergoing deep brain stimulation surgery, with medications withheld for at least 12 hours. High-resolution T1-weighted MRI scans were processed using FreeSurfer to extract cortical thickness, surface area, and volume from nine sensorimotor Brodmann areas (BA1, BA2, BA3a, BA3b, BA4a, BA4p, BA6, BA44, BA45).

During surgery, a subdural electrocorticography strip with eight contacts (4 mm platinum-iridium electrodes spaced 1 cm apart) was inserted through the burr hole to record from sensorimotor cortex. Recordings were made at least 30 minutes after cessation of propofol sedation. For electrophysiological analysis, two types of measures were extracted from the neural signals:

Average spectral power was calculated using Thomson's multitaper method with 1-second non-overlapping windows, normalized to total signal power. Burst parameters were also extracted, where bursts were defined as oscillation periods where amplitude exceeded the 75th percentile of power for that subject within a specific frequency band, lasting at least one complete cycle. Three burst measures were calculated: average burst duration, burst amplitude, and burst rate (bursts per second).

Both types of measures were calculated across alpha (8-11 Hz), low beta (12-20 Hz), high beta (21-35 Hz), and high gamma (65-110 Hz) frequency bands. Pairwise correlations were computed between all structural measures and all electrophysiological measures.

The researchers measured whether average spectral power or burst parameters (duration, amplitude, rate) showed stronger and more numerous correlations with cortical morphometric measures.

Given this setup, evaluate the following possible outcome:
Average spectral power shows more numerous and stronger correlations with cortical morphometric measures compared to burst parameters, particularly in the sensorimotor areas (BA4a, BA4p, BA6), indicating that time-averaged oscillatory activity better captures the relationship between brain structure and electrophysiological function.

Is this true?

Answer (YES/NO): NO